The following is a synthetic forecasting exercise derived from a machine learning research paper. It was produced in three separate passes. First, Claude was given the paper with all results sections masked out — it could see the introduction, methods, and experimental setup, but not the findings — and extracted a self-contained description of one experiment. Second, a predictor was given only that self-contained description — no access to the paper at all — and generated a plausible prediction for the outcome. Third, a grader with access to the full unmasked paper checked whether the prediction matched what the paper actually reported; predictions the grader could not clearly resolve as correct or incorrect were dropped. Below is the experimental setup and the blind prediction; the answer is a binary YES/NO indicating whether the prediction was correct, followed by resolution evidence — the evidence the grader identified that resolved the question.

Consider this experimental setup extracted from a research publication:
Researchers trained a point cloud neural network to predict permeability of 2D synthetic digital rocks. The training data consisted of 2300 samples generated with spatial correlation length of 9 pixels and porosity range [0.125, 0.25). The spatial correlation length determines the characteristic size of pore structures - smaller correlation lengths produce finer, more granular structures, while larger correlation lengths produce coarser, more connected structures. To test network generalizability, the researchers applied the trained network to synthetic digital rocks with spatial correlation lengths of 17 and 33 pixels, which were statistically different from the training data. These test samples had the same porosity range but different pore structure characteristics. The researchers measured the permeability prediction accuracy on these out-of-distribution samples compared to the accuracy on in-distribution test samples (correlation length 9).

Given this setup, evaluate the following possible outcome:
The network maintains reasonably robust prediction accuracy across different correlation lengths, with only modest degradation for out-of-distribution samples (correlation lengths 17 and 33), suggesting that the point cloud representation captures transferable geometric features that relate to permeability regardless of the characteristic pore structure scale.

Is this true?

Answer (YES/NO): NO